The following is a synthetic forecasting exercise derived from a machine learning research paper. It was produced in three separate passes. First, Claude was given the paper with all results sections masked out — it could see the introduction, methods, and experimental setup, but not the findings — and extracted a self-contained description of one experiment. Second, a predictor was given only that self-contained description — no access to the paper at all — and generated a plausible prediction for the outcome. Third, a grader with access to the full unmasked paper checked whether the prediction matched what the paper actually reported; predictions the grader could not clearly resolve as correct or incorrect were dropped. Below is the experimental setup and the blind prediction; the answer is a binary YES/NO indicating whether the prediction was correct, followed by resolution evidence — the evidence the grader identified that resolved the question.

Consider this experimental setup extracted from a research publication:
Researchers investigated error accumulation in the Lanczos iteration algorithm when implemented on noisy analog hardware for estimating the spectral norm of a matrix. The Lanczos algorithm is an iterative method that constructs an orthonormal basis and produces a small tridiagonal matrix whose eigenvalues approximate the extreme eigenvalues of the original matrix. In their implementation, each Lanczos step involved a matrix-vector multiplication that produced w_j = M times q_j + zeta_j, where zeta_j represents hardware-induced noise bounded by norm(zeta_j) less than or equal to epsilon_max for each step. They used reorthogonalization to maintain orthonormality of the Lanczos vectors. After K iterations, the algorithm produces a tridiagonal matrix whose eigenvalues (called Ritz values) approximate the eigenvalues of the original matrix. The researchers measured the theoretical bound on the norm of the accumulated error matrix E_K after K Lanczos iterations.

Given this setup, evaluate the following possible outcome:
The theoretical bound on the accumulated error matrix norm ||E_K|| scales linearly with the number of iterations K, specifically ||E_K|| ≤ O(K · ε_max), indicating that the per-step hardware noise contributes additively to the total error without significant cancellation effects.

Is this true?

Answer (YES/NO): YES